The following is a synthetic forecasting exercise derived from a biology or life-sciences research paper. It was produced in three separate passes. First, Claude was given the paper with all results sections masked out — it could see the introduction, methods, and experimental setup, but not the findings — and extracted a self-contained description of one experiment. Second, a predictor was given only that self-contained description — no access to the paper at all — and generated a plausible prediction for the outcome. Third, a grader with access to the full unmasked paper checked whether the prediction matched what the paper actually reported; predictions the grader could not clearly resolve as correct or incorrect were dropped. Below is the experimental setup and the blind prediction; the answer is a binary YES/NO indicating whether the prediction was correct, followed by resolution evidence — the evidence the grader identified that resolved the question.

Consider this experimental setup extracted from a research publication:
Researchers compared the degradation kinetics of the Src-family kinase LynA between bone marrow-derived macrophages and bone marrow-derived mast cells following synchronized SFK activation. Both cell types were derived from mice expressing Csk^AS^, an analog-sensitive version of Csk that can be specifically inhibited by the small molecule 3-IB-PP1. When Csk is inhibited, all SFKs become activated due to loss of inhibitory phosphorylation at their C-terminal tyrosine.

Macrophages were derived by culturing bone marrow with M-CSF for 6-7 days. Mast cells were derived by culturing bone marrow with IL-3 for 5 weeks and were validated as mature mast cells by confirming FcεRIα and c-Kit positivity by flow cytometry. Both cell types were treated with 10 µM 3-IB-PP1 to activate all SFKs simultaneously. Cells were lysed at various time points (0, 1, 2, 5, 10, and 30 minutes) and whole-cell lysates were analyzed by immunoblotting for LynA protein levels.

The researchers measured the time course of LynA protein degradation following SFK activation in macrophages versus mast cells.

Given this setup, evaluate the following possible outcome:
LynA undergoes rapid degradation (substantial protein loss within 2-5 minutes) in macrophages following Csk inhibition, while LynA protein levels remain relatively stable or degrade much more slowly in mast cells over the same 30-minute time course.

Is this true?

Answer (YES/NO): YES